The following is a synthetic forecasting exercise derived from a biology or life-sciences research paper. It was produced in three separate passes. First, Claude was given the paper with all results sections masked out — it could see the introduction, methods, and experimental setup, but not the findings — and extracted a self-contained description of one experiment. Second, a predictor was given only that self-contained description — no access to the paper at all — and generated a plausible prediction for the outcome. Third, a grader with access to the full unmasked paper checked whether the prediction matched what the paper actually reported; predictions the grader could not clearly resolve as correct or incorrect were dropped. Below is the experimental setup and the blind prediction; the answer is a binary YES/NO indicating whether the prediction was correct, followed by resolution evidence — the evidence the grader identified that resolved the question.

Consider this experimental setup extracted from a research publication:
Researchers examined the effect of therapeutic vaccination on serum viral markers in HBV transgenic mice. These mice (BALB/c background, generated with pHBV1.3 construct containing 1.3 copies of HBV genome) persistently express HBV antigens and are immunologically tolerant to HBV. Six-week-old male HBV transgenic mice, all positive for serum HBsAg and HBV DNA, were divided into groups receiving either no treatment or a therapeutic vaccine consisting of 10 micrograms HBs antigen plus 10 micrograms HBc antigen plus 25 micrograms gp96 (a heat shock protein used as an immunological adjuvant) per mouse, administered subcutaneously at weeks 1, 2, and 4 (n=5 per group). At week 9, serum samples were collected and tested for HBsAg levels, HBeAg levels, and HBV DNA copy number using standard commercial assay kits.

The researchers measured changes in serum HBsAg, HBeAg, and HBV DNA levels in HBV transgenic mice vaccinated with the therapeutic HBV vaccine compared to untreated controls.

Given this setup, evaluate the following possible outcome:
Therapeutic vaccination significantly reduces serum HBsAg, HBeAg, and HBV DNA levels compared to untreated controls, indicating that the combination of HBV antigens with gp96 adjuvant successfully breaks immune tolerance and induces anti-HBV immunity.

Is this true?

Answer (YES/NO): NO